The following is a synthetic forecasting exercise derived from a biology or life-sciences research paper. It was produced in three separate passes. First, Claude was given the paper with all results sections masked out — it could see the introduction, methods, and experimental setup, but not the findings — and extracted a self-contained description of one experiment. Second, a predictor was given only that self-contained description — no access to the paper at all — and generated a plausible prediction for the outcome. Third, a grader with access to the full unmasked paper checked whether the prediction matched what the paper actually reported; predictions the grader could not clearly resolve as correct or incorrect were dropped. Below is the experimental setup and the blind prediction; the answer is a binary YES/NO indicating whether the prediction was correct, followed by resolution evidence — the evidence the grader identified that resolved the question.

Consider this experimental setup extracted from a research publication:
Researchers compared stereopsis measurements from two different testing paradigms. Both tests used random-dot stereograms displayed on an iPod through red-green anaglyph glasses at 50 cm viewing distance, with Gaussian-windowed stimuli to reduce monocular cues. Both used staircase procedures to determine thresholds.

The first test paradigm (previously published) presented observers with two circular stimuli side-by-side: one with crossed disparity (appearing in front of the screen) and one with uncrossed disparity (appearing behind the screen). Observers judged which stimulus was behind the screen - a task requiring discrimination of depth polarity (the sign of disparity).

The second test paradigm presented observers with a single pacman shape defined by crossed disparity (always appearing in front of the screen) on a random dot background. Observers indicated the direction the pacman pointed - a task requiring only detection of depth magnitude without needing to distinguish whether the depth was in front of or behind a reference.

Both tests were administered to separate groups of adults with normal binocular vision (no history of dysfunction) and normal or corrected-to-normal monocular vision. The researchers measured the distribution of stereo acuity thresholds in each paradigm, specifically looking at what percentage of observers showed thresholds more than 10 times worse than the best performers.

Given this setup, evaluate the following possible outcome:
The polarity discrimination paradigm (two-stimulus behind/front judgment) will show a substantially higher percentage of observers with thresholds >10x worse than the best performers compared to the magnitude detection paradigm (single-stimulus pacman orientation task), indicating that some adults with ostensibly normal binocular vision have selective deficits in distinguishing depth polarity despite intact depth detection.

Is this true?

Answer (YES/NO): YES